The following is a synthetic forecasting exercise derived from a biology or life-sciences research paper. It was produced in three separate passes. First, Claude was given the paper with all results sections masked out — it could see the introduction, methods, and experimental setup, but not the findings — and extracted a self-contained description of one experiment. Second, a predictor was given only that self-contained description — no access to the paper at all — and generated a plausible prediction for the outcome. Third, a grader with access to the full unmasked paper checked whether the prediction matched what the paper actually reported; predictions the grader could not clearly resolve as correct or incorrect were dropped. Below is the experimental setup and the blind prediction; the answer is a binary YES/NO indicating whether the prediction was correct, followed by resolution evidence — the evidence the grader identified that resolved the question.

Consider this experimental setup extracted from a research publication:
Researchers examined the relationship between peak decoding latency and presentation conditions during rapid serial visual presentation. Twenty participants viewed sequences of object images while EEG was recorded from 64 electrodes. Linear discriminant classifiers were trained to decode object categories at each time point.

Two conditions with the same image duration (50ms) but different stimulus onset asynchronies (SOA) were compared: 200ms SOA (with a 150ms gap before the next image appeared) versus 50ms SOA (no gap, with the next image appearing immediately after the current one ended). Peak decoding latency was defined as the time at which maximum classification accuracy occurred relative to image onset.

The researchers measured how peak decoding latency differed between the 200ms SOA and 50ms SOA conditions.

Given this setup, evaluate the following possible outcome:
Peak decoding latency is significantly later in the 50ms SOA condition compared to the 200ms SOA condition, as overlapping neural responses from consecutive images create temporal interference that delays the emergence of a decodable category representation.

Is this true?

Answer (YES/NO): NO